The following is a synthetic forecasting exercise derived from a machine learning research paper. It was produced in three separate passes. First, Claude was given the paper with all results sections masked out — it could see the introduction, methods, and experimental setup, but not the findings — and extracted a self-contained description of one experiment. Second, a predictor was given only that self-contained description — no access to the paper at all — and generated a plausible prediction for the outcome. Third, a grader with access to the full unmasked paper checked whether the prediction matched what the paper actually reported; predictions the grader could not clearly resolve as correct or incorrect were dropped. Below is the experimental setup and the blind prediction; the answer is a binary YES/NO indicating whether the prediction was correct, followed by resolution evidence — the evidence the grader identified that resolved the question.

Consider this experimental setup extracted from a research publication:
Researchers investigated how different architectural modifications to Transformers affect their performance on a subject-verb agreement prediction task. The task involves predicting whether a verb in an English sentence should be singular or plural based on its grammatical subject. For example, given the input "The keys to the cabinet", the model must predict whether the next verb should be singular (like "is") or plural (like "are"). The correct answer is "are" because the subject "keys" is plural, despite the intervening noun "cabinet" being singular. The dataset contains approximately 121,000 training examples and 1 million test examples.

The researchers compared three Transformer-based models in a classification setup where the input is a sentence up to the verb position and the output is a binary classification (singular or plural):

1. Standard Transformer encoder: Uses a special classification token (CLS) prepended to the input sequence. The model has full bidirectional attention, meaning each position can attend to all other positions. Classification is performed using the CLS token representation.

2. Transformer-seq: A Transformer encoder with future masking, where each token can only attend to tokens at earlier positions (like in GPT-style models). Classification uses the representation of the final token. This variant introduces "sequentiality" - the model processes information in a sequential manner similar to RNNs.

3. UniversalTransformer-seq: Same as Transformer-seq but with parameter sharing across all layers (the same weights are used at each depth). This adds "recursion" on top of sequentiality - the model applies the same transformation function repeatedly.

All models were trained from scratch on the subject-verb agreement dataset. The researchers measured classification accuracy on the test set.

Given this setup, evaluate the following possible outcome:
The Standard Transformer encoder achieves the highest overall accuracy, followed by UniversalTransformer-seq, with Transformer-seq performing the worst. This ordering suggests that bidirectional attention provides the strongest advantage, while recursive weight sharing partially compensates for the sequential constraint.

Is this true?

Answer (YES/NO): NO